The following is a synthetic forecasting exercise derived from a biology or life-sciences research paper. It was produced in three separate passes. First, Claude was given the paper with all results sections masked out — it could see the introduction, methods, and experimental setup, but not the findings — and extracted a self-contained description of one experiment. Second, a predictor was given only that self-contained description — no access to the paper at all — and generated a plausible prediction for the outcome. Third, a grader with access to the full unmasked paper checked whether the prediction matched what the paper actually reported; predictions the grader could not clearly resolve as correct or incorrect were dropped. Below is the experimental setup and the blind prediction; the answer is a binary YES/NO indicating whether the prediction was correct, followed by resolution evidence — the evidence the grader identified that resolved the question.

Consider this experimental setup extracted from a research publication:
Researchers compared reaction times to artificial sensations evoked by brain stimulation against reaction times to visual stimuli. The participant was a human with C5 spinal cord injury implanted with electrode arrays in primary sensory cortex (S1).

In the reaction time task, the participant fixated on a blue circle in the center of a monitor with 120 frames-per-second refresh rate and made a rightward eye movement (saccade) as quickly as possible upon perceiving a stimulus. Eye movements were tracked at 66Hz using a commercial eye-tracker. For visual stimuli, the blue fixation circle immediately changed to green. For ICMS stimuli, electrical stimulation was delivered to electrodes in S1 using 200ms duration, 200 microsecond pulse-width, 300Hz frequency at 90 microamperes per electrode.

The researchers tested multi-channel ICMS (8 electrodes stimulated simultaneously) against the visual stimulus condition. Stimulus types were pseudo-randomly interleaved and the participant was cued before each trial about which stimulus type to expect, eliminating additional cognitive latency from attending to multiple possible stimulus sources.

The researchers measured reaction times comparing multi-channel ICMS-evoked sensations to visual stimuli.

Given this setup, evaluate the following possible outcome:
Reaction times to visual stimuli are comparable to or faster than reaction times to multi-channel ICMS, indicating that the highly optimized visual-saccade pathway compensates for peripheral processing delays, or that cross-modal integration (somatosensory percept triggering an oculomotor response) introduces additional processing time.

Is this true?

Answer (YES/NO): NO